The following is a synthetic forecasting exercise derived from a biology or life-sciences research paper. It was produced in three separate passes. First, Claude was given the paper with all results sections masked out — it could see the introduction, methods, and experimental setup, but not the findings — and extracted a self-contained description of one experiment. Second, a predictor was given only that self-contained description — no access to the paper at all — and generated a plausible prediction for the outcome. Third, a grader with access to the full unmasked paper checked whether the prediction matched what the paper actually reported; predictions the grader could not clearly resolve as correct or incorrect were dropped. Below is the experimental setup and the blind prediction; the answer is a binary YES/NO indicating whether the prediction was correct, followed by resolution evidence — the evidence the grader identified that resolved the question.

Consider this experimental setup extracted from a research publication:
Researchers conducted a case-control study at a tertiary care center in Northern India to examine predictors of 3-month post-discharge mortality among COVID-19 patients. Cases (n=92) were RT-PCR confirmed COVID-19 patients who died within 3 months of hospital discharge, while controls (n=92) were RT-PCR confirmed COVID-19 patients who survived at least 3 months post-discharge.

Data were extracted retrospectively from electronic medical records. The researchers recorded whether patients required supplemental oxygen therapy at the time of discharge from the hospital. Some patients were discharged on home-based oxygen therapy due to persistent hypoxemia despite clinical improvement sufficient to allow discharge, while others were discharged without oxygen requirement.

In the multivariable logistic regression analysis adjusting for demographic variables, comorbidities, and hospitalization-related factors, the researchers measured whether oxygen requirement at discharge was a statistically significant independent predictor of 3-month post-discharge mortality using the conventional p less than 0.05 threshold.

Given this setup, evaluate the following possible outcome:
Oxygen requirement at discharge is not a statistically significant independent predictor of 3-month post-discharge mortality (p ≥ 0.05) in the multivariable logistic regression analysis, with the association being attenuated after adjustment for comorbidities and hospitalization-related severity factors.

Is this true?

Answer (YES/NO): YES